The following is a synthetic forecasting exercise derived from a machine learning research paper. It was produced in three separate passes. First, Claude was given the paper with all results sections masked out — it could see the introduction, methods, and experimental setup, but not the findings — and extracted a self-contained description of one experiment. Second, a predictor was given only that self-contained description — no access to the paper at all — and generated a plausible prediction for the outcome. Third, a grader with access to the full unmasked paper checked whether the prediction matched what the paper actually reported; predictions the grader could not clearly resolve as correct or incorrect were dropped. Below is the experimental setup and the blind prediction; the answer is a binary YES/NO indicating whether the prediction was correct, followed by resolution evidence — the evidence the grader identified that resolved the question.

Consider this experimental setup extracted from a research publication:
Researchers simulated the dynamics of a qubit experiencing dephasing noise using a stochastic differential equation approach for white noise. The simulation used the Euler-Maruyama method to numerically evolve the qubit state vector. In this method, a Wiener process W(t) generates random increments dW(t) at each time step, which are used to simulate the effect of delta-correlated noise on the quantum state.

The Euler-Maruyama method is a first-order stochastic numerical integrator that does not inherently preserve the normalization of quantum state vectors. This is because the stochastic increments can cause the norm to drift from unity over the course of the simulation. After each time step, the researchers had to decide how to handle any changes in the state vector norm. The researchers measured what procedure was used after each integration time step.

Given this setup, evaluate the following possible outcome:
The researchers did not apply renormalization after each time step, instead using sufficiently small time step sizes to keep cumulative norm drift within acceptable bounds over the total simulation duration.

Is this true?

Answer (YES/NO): NO